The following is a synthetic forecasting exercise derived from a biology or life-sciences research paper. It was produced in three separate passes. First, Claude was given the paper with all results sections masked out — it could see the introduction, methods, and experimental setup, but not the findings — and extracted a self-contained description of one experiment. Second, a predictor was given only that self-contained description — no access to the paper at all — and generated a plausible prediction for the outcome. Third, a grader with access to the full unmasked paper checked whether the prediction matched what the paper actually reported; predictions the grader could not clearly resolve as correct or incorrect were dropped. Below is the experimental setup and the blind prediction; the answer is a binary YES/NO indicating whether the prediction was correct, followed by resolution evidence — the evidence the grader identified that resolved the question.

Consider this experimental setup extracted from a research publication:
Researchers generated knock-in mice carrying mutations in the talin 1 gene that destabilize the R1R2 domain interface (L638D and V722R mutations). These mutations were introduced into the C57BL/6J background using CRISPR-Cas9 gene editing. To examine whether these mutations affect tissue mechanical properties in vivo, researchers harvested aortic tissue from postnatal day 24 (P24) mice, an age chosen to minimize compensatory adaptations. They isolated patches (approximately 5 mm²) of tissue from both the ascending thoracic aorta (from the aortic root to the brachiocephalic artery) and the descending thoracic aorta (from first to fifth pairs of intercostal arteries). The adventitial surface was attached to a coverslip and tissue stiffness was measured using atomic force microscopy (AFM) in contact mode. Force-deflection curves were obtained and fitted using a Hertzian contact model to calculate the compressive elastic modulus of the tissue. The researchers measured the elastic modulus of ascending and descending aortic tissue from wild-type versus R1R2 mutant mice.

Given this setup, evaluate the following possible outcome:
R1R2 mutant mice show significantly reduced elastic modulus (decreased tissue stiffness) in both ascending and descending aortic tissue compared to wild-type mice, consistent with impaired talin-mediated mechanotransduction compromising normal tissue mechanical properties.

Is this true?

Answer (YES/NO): NO